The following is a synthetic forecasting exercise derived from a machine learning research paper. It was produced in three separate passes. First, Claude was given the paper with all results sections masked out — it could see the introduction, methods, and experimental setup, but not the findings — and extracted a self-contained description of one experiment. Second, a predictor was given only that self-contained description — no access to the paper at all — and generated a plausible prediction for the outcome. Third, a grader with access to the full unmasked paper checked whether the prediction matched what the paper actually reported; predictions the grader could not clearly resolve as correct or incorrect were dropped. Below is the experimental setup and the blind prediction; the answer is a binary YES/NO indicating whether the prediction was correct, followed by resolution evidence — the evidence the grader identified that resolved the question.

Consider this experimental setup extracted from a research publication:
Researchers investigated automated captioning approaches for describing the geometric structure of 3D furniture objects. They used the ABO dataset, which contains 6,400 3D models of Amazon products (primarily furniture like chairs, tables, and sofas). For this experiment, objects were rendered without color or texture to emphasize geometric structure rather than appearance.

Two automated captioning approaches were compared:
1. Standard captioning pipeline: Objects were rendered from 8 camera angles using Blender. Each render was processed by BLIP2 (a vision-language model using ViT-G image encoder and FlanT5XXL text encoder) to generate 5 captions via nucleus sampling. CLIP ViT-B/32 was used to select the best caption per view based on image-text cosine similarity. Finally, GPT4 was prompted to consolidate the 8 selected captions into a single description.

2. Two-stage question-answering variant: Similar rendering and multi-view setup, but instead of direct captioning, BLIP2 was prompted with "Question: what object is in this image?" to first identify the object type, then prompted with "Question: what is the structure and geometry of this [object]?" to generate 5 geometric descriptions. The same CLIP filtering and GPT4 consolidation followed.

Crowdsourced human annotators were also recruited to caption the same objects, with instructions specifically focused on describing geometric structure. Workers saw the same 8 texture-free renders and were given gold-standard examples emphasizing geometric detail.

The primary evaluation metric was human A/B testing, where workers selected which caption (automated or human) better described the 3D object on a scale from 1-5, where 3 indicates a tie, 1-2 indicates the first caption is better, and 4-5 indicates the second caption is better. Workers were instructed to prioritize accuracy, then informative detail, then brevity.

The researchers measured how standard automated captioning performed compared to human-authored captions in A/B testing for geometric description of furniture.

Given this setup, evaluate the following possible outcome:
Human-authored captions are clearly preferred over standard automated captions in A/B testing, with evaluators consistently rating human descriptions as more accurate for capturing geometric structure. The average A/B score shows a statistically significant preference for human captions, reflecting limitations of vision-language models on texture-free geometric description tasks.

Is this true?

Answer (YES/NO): YES